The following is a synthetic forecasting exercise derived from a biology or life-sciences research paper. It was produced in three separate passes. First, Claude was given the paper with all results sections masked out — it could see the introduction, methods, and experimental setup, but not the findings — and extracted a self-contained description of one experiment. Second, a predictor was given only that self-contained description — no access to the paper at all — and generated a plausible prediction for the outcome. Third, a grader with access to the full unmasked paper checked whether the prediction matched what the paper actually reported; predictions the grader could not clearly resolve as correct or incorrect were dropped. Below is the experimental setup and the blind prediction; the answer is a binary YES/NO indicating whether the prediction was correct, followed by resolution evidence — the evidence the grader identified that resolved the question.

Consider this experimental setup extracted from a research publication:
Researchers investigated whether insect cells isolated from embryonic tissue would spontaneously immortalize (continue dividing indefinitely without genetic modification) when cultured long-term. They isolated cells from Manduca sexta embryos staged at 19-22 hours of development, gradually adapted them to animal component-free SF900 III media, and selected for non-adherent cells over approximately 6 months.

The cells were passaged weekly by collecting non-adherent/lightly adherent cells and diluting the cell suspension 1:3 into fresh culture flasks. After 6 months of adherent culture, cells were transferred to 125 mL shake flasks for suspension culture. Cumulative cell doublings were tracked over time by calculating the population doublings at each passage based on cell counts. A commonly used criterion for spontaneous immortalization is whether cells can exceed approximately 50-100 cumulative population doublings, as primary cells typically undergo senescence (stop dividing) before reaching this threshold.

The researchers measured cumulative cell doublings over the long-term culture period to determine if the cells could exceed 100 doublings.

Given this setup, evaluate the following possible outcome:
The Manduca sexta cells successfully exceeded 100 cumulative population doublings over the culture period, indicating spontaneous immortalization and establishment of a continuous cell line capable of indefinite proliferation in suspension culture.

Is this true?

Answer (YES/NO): YES